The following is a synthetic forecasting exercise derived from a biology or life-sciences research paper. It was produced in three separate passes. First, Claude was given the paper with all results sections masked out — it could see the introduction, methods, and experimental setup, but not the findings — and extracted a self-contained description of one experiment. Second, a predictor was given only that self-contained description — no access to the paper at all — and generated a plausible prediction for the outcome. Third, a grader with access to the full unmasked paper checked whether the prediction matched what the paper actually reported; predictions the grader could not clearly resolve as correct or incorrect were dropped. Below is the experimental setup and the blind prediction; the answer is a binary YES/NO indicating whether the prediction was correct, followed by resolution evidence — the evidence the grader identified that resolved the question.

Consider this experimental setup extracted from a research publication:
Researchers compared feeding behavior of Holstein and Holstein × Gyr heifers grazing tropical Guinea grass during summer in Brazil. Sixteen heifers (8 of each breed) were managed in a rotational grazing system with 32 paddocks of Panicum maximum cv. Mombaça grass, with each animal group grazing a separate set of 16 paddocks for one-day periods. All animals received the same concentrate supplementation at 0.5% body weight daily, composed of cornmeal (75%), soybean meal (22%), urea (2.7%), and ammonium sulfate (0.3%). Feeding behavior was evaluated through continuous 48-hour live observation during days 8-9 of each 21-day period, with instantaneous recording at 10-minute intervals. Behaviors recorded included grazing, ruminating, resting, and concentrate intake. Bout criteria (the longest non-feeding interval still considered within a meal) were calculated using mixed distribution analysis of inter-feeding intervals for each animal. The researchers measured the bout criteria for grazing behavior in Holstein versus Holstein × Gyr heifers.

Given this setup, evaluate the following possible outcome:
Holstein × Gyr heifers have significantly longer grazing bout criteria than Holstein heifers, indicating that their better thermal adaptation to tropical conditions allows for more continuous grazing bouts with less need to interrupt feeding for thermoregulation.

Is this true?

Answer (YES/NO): NO